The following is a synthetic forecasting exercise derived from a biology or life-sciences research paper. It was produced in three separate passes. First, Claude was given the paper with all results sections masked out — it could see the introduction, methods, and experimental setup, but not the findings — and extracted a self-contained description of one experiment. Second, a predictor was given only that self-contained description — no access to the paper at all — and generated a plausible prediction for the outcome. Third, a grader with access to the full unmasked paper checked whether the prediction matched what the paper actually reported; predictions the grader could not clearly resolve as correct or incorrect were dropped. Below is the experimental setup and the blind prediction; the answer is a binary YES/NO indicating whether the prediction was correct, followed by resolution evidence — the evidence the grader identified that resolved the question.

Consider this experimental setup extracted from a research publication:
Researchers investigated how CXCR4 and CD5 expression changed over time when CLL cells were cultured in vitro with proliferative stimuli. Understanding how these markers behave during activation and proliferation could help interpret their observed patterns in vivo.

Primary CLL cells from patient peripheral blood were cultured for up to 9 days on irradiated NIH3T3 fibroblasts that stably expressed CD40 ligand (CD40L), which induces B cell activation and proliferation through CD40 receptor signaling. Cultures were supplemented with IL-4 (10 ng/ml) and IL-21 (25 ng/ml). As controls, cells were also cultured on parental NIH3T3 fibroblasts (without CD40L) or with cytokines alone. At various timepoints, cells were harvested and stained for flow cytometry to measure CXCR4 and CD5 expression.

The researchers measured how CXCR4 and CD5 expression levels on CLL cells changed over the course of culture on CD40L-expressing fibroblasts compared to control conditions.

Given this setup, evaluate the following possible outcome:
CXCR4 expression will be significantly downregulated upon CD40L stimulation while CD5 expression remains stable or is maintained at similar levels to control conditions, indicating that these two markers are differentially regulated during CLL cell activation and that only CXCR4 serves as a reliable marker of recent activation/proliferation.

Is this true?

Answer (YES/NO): NO